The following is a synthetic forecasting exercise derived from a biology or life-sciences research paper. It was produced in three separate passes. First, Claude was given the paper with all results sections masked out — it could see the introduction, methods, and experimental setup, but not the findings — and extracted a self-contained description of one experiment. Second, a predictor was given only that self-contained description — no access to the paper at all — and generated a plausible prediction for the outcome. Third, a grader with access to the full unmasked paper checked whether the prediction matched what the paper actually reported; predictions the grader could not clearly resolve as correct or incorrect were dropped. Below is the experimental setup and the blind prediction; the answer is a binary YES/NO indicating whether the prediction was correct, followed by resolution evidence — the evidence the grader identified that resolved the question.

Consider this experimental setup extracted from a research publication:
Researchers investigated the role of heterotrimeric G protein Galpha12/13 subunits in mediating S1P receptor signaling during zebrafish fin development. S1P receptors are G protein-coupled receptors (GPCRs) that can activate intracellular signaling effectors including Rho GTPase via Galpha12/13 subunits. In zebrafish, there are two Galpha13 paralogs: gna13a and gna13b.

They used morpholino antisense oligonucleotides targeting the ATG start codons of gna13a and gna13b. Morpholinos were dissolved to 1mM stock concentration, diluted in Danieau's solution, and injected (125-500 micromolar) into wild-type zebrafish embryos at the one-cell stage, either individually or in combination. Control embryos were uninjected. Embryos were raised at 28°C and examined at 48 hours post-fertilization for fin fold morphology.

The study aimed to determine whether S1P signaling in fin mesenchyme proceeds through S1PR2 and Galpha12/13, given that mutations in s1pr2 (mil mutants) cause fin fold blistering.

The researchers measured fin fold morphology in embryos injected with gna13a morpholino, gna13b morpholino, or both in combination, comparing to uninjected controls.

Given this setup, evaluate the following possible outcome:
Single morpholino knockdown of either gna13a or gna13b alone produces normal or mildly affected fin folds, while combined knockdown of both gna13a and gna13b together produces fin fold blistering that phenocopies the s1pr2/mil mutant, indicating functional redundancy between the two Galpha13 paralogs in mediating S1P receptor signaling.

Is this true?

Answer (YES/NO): YES